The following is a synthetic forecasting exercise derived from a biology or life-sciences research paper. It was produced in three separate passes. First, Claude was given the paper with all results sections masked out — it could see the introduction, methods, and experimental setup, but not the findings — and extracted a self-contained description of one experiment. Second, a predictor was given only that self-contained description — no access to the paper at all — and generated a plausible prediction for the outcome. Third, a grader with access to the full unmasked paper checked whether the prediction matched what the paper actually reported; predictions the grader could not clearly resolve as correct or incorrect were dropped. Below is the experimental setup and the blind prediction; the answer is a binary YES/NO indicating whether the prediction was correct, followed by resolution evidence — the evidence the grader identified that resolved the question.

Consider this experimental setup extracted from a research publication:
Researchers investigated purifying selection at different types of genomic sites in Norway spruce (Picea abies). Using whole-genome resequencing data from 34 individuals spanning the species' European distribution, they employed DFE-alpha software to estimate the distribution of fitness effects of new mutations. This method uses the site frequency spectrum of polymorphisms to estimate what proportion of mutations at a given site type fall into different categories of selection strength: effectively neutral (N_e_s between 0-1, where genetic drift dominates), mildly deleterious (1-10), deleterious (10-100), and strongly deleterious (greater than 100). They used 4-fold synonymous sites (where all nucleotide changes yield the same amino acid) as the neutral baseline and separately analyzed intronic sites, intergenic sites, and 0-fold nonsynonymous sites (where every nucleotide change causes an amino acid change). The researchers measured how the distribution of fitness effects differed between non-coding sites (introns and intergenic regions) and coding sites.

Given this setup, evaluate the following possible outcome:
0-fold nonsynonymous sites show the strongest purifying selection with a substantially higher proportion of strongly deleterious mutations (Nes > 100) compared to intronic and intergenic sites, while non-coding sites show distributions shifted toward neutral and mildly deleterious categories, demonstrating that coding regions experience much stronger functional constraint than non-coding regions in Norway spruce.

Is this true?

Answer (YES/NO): YES